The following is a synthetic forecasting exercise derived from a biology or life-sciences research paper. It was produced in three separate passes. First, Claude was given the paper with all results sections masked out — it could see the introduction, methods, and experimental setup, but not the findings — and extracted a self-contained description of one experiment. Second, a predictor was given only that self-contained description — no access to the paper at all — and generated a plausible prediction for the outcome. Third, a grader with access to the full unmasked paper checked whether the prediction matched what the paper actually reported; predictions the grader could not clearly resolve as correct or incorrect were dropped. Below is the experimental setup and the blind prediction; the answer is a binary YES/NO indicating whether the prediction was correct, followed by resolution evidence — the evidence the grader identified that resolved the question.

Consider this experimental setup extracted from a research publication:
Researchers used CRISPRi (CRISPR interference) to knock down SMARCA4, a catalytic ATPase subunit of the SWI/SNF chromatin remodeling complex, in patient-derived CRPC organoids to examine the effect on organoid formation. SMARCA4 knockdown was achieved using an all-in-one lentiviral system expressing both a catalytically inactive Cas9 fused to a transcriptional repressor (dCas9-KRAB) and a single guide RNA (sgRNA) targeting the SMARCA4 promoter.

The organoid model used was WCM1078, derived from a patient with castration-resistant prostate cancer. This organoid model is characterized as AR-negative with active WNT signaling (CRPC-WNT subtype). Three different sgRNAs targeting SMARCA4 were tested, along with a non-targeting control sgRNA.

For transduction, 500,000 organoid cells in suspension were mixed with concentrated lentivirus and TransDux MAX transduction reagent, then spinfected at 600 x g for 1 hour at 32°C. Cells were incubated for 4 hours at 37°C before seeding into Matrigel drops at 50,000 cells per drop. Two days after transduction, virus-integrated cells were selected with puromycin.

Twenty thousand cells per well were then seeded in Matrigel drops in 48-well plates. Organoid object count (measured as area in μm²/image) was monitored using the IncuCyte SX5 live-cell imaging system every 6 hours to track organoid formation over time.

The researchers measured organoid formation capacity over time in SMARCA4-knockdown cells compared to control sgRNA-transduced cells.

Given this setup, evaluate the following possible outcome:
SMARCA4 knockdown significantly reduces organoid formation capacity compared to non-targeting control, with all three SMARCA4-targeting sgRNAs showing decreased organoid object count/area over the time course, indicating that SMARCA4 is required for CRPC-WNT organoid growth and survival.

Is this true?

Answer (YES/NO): YES